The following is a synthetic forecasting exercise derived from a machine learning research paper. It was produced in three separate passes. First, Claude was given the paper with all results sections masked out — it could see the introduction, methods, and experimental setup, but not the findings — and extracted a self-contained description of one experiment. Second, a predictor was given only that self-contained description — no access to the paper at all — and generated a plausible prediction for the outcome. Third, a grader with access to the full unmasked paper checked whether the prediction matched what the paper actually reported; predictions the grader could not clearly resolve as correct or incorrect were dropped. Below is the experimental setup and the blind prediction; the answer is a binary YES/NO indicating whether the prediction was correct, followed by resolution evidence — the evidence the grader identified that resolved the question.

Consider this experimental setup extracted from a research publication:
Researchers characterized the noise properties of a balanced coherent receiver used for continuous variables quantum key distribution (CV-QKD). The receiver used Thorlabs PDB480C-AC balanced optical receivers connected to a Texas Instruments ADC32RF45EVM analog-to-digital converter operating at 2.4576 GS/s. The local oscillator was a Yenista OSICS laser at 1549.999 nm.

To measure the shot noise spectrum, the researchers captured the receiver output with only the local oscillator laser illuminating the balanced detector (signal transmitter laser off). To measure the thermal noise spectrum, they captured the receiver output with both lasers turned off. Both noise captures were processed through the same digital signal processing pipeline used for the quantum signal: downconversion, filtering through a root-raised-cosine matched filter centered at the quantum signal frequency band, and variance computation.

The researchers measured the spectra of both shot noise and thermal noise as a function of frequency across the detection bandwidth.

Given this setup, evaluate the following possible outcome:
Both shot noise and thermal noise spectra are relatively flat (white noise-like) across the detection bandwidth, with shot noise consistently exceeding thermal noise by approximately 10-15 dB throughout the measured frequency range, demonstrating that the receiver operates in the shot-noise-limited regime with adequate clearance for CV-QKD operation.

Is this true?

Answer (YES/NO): NO